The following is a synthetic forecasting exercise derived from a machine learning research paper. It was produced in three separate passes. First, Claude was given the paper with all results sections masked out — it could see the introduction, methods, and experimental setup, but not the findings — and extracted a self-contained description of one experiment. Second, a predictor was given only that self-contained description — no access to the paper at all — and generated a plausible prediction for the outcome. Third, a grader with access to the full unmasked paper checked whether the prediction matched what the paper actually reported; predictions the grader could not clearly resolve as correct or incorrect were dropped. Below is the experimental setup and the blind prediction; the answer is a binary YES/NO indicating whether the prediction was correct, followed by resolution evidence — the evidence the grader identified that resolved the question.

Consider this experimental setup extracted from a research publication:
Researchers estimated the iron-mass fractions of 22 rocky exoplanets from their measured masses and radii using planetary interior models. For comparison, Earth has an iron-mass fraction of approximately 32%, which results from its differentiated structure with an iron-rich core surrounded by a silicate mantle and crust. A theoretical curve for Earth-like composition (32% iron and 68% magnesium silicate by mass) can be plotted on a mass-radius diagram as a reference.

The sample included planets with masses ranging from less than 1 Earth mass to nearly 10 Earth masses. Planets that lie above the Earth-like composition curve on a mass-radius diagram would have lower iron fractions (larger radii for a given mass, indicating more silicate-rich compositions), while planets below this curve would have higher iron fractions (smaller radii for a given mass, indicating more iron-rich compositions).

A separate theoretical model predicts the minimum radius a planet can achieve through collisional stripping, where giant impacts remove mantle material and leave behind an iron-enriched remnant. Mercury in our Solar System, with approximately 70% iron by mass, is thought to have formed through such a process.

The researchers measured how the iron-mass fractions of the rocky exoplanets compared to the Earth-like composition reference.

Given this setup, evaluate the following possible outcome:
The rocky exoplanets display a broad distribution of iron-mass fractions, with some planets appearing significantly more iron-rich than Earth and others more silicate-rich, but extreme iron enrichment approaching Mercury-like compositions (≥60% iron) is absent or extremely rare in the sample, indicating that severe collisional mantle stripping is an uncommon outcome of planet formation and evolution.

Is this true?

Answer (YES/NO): NO